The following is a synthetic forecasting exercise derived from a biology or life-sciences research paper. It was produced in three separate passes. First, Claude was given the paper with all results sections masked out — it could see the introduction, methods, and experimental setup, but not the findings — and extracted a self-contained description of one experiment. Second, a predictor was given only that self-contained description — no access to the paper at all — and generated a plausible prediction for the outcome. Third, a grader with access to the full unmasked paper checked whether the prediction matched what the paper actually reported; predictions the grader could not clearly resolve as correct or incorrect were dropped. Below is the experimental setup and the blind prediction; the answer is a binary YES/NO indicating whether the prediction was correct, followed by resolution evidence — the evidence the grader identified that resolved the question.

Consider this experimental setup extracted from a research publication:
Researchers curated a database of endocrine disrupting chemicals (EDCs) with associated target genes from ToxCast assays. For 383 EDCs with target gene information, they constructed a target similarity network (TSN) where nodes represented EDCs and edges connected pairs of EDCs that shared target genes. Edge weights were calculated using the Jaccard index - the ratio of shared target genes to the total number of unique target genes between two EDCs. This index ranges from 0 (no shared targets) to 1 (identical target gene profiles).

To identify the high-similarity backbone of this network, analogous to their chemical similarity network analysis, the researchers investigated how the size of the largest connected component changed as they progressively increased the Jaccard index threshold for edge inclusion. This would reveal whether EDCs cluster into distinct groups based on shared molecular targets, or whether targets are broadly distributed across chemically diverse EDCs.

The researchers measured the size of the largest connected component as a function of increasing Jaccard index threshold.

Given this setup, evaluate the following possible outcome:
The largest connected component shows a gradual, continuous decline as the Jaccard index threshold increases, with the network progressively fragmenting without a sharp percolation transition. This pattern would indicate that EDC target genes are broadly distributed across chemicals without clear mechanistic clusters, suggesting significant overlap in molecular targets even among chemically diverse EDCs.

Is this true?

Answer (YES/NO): NO